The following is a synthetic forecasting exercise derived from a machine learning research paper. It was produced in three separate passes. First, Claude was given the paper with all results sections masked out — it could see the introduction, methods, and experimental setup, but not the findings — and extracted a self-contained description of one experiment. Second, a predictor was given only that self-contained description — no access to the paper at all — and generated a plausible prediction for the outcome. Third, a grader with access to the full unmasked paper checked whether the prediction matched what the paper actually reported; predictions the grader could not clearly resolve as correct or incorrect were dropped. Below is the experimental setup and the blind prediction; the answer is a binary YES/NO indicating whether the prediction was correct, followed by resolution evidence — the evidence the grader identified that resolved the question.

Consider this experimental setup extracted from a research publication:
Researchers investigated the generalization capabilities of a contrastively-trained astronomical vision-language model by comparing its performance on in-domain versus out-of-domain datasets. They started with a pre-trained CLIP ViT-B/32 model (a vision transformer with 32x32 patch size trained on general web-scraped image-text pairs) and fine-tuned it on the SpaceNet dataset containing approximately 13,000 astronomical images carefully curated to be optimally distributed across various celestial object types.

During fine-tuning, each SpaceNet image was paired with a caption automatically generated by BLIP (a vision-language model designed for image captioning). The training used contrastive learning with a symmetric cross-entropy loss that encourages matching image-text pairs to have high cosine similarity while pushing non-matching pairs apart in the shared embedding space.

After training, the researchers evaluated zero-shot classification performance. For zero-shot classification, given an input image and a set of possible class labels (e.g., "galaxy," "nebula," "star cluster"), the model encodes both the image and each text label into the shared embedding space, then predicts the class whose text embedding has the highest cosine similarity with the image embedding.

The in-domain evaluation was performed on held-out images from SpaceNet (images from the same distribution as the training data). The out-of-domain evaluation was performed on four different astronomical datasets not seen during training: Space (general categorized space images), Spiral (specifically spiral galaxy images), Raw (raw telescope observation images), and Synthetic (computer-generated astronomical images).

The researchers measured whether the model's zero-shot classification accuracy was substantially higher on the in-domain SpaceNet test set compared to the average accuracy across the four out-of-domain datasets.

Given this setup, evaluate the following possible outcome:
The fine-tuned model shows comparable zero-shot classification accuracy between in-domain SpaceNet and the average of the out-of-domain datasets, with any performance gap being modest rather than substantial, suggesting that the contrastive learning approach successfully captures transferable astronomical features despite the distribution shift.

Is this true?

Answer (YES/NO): YES